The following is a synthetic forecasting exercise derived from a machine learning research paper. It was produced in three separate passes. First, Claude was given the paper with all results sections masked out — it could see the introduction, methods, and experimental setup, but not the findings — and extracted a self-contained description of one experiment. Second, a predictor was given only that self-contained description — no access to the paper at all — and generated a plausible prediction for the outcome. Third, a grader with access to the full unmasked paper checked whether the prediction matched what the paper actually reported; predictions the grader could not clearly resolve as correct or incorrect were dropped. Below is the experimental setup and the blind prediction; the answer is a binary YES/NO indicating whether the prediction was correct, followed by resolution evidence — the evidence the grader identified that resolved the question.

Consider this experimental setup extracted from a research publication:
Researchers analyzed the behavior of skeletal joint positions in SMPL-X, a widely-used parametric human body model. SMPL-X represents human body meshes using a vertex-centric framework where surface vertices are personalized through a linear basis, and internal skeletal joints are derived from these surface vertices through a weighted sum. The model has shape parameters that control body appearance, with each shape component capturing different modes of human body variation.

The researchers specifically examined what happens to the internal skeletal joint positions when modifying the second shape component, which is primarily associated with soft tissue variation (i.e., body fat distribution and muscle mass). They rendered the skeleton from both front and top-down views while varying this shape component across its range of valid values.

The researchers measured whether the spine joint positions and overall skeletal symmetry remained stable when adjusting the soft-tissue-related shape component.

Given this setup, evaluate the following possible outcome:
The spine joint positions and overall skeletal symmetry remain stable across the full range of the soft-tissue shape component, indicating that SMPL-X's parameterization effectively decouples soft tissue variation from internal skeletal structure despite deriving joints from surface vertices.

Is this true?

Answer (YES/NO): NO